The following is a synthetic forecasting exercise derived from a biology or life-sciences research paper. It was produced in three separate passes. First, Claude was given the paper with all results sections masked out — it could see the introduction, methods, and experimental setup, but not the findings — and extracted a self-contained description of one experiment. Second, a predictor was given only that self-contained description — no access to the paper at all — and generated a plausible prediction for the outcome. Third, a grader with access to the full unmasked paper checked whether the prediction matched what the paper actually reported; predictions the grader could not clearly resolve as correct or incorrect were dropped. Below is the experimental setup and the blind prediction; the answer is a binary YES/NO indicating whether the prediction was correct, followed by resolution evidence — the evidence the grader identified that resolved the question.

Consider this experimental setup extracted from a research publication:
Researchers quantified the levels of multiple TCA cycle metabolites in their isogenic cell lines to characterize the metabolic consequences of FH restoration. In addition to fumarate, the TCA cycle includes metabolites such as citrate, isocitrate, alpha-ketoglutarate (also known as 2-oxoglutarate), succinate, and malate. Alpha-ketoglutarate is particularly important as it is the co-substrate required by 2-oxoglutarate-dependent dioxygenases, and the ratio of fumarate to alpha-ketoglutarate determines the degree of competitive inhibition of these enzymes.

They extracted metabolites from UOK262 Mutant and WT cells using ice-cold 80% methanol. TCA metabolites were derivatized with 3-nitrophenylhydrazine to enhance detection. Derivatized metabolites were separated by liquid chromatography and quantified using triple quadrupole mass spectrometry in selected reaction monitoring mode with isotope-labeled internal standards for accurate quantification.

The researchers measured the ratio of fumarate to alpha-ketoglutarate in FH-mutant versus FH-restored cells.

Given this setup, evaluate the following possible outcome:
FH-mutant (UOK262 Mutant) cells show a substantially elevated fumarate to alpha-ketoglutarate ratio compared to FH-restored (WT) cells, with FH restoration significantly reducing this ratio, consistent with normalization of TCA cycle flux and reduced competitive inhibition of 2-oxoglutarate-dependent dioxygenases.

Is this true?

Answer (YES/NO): YES